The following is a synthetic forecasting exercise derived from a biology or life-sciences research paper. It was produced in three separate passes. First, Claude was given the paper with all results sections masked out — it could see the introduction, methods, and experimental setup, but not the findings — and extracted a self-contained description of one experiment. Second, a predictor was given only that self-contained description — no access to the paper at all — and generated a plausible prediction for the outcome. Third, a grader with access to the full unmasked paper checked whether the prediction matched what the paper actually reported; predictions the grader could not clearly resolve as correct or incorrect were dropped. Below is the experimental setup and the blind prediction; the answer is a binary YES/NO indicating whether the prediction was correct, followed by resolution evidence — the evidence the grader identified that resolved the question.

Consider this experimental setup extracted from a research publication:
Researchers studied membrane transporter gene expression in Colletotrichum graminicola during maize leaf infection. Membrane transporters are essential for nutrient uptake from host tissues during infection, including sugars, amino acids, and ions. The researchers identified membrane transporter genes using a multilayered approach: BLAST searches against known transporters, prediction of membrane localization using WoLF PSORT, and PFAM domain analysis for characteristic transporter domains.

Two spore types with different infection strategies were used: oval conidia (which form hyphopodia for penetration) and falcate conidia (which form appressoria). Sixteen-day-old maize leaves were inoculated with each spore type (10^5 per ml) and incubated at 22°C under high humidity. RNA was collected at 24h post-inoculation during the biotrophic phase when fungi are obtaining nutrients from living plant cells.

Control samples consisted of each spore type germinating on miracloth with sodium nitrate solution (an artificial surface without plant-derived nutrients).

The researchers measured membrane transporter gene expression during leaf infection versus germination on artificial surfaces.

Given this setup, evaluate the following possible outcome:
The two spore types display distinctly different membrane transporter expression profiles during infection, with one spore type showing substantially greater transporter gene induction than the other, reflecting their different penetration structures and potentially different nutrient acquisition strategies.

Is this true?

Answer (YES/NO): NO